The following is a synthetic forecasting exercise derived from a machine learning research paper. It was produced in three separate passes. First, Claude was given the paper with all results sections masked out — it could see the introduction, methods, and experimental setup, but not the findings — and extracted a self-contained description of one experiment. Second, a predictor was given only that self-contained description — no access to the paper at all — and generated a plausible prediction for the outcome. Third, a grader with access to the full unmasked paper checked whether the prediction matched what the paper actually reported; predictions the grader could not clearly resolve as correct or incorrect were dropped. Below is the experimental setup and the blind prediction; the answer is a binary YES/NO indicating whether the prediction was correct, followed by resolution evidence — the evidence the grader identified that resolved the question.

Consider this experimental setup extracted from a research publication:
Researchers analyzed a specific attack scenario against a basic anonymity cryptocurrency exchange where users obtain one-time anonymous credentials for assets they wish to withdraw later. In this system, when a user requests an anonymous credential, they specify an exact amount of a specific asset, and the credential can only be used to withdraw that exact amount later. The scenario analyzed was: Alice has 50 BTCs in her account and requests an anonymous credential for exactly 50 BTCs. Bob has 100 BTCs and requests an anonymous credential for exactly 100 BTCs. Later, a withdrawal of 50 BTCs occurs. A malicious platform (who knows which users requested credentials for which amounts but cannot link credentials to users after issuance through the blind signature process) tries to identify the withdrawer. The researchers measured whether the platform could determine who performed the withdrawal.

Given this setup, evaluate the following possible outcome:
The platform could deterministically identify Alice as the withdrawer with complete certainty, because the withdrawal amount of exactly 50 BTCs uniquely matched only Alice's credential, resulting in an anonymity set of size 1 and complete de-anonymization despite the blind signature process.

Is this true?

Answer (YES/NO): YES